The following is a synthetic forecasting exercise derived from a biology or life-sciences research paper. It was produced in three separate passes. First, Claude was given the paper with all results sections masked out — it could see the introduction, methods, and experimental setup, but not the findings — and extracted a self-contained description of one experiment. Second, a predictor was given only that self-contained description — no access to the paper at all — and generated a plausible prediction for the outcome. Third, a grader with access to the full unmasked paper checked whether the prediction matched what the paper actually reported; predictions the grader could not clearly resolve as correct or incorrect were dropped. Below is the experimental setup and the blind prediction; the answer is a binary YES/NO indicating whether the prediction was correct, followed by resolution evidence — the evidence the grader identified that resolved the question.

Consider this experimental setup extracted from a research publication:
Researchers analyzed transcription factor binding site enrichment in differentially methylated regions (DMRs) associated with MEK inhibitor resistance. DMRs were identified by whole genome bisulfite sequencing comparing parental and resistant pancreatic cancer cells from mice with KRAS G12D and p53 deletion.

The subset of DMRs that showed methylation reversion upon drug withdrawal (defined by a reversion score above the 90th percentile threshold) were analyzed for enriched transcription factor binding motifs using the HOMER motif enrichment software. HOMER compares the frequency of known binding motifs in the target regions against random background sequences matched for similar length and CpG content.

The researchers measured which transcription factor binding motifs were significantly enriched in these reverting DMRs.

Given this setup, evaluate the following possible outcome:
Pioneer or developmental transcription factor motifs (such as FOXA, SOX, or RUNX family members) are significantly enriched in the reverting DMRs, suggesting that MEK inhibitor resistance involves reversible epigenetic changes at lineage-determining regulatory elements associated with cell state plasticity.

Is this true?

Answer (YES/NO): NO